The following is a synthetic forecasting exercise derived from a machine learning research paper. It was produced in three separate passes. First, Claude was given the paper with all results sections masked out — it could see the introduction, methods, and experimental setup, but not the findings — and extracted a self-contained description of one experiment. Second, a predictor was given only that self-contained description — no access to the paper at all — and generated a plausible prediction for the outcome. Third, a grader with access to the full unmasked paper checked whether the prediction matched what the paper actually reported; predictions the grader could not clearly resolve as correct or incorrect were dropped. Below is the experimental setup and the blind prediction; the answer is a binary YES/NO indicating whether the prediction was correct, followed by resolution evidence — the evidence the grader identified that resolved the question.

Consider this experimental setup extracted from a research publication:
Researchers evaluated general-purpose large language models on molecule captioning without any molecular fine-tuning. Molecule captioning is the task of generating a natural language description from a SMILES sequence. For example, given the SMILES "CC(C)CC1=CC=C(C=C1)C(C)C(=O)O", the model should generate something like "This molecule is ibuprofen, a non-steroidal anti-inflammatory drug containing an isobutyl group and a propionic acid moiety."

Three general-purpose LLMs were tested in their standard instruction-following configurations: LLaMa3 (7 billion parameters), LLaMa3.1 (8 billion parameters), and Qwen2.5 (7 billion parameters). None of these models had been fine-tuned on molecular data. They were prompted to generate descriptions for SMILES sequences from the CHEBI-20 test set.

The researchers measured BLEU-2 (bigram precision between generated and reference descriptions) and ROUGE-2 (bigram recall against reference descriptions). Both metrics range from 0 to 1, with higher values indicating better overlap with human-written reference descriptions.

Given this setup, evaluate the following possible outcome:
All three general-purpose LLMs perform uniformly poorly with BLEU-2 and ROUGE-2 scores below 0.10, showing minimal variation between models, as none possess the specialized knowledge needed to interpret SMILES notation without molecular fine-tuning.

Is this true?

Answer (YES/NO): NO